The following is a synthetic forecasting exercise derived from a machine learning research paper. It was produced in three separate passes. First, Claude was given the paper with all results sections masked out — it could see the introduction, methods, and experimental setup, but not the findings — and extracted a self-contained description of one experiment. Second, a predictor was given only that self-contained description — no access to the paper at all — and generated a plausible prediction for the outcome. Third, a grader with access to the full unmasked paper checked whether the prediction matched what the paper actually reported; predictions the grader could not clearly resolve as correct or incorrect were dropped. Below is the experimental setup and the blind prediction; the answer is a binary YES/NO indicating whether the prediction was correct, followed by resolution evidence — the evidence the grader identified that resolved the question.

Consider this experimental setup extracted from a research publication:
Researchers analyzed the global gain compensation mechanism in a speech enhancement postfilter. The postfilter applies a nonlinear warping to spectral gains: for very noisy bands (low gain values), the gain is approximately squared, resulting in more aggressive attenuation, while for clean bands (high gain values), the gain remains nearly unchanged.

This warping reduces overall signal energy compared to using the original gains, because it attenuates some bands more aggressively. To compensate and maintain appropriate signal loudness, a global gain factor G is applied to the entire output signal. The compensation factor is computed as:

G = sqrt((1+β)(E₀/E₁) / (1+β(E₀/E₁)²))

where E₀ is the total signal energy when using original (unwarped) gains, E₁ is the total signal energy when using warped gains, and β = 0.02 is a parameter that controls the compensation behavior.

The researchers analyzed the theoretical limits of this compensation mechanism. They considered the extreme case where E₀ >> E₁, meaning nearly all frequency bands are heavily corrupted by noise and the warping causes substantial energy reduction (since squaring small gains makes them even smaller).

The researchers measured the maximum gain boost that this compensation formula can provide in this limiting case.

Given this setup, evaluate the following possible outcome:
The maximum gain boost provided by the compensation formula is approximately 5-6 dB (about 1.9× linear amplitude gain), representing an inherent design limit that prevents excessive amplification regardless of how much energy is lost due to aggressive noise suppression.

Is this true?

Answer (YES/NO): YES